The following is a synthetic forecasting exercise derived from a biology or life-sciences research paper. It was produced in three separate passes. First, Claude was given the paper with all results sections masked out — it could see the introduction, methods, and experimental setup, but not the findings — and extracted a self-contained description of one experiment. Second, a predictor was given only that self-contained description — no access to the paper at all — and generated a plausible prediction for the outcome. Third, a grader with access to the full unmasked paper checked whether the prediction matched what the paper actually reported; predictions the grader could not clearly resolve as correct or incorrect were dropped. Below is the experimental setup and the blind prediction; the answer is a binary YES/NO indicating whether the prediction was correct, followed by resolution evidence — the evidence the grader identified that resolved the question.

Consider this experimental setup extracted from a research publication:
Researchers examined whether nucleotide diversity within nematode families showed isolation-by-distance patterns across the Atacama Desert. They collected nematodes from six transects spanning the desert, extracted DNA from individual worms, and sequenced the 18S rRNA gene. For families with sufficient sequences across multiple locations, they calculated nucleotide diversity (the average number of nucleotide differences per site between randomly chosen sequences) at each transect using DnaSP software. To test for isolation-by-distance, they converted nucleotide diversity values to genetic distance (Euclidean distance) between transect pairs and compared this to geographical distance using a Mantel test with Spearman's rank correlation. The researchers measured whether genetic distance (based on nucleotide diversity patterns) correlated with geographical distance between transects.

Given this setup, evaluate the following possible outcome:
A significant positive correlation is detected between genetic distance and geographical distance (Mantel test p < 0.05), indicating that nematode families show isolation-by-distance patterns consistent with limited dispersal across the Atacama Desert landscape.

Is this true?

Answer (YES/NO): NO